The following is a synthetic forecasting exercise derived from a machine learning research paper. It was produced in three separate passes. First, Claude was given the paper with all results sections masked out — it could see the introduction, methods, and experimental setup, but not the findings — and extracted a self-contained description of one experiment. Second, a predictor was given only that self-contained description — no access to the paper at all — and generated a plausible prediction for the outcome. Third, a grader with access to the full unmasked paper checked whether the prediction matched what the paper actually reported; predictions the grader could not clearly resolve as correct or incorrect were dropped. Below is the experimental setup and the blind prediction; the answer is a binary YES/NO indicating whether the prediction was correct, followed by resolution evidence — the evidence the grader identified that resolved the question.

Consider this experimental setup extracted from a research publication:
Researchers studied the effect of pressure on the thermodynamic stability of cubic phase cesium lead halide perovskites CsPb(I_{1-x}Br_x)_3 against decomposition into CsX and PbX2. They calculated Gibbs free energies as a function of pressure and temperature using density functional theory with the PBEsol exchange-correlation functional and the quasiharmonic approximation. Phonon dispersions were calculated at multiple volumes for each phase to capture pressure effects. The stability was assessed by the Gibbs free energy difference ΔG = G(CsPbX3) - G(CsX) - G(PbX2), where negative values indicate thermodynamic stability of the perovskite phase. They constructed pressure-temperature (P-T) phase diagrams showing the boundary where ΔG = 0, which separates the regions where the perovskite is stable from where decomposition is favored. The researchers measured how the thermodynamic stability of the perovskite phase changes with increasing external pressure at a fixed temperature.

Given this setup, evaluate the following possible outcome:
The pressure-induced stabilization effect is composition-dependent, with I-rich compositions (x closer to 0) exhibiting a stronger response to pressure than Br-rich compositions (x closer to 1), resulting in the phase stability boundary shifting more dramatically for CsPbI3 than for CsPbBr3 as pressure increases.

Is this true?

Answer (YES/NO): NO